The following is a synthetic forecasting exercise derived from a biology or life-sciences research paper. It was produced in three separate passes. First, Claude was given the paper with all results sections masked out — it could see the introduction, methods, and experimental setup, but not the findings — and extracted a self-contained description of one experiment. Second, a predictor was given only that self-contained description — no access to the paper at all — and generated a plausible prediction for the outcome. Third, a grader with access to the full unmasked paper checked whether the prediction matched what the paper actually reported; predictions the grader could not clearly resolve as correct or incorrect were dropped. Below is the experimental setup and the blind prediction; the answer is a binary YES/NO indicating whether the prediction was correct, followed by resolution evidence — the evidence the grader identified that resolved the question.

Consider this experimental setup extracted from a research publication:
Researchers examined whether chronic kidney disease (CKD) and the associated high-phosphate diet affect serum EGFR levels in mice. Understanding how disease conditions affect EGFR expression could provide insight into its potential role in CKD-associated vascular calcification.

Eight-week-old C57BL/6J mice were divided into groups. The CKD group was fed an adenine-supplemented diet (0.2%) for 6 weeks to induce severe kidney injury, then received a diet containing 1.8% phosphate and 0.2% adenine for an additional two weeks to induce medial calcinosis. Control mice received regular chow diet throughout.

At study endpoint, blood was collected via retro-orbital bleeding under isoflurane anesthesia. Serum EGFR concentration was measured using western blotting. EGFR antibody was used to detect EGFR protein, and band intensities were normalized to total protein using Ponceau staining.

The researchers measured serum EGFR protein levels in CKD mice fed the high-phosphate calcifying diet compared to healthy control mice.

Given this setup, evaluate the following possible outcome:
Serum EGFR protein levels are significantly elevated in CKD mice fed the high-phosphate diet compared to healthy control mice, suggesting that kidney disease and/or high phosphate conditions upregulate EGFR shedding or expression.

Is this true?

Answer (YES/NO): YES